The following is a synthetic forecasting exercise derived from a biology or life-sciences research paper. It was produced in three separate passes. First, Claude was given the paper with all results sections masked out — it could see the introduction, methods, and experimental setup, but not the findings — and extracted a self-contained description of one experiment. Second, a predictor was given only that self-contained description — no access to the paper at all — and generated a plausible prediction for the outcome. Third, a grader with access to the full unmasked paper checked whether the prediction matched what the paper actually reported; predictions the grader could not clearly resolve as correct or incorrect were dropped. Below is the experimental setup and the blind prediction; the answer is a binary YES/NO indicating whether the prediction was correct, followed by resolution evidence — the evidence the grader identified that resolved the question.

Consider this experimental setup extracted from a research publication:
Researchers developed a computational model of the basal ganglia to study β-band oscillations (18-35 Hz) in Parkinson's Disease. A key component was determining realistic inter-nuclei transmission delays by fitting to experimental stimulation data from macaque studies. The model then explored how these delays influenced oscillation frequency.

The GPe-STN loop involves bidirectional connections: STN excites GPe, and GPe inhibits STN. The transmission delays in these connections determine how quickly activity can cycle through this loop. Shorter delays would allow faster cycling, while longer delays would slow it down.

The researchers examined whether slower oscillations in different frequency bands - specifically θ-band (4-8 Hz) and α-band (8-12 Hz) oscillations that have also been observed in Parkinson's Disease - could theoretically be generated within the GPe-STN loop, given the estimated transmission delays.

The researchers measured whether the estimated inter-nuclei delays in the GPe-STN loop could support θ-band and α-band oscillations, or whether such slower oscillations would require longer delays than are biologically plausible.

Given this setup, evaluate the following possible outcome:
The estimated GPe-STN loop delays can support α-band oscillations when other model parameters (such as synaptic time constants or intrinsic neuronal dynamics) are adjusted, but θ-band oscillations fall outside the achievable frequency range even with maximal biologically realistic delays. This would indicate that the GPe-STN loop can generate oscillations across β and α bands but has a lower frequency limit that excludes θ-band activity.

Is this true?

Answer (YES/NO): NO